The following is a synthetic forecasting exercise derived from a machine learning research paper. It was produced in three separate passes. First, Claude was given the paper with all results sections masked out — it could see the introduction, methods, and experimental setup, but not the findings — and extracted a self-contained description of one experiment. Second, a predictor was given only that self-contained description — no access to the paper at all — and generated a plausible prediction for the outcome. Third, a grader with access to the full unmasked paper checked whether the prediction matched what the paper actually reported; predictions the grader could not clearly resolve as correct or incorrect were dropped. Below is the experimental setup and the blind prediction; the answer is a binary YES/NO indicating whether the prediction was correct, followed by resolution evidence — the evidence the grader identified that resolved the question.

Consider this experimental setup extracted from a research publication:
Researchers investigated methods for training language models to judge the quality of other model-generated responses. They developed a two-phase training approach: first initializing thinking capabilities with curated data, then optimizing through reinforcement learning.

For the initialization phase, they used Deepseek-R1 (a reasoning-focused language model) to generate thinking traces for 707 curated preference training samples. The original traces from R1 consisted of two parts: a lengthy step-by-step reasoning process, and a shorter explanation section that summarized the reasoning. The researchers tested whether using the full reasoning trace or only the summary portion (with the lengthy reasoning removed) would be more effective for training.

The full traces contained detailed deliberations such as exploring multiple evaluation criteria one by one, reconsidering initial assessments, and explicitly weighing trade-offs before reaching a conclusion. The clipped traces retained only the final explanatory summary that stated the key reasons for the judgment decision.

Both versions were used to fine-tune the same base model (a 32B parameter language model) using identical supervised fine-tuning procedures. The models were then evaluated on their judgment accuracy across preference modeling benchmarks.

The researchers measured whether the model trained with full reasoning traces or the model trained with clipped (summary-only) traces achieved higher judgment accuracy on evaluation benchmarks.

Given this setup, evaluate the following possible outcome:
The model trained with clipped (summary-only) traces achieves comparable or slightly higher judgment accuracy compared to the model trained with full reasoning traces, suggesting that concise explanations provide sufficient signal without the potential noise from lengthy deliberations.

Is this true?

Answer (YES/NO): NO